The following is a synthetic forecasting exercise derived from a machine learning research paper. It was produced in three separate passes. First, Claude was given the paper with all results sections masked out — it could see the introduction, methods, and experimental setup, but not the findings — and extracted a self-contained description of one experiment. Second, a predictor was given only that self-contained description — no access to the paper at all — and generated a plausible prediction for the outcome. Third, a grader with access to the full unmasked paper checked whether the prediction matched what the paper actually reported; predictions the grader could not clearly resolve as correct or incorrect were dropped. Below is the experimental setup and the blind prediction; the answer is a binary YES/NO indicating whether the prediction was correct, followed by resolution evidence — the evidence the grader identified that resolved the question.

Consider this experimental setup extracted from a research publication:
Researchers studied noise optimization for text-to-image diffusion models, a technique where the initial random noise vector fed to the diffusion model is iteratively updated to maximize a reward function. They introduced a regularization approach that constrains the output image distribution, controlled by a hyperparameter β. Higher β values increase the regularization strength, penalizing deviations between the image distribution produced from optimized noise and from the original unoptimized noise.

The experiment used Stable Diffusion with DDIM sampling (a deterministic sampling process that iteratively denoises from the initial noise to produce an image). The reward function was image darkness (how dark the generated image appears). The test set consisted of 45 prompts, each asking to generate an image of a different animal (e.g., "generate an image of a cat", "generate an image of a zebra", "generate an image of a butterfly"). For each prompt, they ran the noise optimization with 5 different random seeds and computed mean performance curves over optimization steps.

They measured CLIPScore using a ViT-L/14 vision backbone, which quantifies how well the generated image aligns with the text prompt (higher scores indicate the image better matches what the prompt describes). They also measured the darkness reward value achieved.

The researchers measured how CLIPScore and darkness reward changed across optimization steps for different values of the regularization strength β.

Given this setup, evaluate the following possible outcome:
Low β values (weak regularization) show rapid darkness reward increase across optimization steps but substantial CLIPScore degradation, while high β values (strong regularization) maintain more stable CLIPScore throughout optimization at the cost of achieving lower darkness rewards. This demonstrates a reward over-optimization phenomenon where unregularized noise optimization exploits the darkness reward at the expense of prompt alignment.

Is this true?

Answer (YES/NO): YES